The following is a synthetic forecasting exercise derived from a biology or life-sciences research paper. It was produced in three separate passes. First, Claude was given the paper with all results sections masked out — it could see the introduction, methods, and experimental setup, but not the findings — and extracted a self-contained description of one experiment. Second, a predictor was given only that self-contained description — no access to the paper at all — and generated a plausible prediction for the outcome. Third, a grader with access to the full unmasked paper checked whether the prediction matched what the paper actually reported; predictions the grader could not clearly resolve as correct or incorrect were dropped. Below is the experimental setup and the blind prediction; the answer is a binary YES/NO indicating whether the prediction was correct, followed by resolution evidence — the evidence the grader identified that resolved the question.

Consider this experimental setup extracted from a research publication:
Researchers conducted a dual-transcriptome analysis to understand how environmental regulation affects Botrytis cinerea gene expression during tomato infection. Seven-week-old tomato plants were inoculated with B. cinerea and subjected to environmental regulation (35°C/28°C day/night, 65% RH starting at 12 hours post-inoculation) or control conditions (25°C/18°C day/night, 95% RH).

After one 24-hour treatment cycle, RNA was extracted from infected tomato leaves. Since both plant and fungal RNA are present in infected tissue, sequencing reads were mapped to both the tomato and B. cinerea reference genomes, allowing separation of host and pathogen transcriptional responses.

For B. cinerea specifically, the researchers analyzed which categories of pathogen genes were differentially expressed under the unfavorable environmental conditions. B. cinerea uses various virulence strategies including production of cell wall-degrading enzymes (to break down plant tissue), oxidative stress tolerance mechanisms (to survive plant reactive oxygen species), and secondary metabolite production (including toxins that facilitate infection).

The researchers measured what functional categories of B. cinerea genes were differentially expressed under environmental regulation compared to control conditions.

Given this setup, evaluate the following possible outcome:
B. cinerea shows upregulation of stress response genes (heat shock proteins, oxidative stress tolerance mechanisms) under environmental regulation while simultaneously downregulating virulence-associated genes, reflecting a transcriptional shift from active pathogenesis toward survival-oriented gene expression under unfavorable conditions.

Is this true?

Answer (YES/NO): NO